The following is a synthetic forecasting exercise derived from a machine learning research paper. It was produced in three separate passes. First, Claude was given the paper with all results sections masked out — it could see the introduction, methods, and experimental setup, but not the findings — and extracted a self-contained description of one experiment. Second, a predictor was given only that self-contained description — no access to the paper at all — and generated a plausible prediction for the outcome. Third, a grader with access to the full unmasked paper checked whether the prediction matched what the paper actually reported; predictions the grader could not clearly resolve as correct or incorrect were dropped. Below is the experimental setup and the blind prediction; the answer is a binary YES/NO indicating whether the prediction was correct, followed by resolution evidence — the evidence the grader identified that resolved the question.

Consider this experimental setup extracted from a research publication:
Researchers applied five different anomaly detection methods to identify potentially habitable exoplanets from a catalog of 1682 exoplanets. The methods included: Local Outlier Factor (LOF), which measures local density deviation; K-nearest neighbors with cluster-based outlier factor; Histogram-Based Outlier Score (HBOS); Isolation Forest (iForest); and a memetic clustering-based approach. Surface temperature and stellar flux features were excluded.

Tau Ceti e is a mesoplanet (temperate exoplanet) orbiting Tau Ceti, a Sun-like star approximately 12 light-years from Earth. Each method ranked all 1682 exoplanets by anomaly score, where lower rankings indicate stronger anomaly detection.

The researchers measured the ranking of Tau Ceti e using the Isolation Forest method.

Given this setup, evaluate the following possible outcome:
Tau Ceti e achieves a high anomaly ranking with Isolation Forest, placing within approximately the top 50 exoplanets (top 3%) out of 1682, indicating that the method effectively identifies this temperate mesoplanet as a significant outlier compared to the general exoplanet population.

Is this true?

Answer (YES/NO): YES